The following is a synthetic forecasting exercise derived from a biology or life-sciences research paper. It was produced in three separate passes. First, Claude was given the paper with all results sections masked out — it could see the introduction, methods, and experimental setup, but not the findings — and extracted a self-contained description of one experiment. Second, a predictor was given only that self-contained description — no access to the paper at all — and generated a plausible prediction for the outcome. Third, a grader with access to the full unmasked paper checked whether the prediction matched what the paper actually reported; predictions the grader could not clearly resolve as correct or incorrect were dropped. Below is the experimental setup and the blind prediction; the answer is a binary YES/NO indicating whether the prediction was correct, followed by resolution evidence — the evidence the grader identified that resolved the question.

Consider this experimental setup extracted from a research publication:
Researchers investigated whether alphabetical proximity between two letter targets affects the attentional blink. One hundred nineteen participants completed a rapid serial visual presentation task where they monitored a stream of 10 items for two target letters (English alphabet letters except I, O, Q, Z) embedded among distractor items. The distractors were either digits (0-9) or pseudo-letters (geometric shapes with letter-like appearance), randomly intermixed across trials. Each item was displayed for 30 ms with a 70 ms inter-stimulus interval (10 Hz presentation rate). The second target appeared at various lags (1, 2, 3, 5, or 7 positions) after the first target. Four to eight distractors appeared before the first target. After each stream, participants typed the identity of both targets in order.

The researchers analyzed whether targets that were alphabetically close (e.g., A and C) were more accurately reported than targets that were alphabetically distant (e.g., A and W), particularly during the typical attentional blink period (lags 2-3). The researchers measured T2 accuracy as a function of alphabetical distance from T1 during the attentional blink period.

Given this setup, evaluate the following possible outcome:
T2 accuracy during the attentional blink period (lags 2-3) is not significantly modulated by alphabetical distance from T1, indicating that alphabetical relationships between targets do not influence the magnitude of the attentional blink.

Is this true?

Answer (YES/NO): NO